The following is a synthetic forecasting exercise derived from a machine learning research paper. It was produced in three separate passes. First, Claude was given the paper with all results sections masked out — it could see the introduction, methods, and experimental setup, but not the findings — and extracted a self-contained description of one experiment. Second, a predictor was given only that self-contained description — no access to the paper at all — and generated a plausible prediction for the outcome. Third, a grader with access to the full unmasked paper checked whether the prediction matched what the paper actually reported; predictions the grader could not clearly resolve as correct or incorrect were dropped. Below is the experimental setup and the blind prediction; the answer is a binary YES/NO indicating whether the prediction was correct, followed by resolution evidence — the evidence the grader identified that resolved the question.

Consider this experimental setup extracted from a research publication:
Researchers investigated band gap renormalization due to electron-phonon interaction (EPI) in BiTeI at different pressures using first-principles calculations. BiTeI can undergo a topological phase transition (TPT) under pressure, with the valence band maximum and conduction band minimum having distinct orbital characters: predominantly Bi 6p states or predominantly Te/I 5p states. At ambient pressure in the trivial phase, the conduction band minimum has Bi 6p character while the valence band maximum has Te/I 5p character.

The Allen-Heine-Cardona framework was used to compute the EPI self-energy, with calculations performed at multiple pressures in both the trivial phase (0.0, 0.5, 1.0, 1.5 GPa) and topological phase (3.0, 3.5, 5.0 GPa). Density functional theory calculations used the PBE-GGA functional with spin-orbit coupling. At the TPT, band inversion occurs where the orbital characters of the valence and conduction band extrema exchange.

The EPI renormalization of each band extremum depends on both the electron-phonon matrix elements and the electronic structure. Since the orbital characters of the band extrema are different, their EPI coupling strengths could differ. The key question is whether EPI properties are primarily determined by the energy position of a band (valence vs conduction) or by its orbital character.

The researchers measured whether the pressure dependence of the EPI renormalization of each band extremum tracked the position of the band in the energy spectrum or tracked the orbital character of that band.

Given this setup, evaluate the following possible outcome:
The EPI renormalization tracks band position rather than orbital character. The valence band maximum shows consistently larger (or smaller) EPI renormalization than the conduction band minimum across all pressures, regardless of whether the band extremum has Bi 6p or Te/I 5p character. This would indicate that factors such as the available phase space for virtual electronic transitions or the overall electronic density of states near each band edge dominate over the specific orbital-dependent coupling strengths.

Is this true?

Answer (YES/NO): NO